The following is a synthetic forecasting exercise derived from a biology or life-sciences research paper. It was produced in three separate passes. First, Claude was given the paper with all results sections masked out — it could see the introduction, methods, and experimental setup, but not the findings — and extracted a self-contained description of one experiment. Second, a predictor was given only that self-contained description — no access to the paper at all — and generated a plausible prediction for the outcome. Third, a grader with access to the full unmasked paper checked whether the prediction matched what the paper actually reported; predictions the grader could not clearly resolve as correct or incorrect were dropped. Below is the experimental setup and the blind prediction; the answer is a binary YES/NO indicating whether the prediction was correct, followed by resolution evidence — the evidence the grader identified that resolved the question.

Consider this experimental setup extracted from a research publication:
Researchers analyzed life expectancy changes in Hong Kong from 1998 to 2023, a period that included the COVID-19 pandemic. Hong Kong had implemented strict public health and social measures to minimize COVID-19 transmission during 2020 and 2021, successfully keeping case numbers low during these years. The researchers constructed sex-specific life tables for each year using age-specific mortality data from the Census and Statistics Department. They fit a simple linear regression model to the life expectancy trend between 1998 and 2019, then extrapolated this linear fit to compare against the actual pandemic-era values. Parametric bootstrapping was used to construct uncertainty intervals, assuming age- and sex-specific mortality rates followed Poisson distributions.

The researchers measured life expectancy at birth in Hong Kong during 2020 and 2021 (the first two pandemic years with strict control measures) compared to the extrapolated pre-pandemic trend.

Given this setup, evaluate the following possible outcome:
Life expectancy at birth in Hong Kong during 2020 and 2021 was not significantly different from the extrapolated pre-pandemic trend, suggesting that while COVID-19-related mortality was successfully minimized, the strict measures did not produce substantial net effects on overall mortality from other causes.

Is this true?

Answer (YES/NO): YES